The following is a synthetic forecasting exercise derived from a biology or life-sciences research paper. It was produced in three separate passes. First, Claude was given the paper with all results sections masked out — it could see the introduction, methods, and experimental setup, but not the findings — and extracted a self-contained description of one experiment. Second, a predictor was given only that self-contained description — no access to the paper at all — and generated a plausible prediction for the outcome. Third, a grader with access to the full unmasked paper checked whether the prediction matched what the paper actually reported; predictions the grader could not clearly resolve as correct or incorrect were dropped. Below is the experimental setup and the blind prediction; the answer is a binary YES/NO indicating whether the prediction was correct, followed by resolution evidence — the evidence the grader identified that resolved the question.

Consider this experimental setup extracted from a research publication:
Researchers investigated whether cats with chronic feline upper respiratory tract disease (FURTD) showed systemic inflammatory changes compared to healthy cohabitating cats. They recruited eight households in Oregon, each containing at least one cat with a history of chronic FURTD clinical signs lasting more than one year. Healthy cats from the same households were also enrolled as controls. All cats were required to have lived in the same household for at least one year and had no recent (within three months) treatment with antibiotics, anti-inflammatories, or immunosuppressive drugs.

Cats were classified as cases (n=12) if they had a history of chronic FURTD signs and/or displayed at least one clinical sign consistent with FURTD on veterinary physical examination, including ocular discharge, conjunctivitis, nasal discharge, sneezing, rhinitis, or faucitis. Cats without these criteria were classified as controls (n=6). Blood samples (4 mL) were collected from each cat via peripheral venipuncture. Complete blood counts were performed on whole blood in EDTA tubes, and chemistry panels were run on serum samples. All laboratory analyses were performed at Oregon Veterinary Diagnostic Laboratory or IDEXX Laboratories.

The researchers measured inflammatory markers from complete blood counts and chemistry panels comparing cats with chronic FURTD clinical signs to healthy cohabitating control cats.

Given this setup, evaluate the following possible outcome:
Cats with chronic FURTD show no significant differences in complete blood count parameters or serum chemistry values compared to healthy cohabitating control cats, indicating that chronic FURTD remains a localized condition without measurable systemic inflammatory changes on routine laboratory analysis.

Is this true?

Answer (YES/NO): NO